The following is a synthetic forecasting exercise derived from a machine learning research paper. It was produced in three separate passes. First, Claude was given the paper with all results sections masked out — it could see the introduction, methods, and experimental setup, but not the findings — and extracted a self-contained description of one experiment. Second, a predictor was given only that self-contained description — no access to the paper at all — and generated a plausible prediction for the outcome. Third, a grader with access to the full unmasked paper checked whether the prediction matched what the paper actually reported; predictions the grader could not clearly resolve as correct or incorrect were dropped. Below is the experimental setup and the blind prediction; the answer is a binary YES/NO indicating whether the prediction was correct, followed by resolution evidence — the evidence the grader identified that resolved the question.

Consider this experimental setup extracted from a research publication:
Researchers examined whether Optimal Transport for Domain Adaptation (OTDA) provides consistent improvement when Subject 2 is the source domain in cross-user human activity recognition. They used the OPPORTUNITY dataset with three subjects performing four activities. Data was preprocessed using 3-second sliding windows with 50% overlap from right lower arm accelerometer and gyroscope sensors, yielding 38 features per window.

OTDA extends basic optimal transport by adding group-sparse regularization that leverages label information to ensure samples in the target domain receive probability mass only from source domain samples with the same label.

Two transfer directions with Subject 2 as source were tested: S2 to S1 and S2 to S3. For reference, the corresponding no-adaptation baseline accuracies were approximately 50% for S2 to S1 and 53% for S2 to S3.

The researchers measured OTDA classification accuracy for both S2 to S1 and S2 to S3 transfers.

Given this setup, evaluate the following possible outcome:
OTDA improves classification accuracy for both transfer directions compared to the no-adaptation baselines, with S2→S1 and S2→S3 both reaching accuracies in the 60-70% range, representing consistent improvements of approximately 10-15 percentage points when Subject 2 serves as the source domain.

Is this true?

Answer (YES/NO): NO